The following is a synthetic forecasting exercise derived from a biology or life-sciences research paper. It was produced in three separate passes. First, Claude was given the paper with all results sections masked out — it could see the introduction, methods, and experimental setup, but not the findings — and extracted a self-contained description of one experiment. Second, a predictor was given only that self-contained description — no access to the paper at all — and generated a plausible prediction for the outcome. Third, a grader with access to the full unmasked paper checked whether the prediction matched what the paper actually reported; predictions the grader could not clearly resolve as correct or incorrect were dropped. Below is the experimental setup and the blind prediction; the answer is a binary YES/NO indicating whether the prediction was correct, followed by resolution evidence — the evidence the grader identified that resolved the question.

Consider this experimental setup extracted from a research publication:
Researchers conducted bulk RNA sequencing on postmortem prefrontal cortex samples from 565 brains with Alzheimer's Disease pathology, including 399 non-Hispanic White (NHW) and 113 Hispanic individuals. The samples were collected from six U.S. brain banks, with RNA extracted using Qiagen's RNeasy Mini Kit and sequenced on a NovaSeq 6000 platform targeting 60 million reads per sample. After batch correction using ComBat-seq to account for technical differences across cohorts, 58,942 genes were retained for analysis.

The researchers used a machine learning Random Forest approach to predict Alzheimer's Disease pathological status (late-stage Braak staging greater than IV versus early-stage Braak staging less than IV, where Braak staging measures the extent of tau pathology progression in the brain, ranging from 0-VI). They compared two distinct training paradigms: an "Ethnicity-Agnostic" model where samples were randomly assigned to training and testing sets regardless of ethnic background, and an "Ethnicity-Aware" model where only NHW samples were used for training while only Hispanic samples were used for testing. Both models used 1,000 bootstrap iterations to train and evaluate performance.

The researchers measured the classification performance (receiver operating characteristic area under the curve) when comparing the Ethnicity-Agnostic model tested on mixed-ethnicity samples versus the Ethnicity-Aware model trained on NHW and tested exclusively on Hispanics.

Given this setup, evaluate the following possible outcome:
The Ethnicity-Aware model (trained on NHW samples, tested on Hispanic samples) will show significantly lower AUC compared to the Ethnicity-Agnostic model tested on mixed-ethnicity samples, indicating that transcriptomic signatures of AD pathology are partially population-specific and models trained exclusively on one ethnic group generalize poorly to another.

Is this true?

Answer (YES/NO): NO